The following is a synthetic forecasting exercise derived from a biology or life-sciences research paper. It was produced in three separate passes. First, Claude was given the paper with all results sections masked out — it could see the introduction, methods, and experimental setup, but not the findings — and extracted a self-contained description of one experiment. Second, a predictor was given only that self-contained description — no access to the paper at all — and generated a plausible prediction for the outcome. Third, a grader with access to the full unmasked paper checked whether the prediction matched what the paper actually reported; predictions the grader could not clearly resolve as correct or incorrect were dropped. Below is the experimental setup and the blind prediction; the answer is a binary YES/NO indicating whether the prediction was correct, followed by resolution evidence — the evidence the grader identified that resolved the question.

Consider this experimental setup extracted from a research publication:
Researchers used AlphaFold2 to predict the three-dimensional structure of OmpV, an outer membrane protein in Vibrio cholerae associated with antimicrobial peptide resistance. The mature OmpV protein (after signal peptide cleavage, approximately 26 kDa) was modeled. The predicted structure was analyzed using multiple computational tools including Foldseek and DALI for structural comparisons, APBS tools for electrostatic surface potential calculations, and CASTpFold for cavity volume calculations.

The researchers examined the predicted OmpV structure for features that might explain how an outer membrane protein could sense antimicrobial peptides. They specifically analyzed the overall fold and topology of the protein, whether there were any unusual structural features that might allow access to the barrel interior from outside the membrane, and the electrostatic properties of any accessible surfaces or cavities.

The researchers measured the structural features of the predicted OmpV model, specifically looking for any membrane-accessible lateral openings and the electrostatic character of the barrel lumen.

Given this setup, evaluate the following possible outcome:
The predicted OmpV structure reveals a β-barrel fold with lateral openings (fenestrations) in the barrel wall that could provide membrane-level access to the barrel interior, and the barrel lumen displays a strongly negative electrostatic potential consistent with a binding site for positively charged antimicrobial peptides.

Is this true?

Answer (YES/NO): YES